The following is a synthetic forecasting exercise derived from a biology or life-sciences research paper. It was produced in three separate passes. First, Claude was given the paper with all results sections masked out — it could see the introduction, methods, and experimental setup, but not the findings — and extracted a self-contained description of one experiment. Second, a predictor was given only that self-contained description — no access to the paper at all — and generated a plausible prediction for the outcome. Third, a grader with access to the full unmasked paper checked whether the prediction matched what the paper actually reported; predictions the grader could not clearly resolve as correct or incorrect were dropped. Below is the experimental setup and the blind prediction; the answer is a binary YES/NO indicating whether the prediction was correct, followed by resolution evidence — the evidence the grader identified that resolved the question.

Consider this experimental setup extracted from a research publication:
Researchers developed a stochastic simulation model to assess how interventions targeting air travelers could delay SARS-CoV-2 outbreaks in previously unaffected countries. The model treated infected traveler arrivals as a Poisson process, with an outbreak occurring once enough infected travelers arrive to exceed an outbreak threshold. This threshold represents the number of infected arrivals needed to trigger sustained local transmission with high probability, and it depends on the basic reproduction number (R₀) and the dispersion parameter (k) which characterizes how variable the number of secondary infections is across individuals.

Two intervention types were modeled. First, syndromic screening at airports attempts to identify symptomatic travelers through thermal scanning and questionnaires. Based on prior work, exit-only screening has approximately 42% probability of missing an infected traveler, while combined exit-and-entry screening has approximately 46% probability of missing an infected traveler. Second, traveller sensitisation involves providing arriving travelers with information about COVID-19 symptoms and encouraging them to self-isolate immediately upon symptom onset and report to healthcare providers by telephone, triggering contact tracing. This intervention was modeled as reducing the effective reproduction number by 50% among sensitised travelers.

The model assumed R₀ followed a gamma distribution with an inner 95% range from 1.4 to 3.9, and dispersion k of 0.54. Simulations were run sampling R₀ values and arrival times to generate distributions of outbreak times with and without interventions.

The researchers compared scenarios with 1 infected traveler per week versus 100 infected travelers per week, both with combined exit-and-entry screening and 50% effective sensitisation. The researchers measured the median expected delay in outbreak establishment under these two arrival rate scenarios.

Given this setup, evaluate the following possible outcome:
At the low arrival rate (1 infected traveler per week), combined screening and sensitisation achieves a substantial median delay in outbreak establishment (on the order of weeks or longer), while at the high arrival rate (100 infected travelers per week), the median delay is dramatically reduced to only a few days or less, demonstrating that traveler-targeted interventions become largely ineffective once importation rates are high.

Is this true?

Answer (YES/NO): YES